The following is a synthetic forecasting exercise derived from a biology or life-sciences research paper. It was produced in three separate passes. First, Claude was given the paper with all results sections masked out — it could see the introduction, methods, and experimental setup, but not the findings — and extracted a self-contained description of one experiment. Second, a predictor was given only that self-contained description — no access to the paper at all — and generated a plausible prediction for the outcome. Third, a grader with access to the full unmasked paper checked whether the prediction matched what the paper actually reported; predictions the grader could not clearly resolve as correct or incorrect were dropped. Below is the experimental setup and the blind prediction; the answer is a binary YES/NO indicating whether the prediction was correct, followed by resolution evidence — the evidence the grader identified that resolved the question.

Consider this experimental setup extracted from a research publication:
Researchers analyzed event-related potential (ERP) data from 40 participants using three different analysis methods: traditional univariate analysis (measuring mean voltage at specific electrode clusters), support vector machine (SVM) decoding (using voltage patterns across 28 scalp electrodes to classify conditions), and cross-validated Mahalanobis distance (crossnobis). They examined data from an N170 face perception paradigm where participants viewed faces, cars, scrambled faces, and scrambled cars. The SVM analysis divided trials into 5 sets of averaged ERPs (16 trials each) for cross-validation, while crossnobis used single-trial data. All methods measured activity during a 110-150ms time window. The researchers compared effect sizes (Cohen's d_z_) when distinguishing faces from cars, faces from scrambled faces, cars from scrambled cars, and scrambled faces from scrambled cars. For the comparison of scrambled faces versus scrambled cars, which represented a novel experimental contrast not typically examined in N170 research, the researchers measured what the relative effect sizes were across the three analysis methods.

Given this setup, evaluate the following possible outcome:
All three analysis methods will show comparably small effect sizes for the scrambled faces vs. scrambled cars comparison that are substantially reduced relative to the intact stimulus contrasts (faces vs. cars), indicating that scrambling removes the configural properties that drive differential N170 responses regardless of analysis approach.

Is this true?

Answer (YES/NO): NO